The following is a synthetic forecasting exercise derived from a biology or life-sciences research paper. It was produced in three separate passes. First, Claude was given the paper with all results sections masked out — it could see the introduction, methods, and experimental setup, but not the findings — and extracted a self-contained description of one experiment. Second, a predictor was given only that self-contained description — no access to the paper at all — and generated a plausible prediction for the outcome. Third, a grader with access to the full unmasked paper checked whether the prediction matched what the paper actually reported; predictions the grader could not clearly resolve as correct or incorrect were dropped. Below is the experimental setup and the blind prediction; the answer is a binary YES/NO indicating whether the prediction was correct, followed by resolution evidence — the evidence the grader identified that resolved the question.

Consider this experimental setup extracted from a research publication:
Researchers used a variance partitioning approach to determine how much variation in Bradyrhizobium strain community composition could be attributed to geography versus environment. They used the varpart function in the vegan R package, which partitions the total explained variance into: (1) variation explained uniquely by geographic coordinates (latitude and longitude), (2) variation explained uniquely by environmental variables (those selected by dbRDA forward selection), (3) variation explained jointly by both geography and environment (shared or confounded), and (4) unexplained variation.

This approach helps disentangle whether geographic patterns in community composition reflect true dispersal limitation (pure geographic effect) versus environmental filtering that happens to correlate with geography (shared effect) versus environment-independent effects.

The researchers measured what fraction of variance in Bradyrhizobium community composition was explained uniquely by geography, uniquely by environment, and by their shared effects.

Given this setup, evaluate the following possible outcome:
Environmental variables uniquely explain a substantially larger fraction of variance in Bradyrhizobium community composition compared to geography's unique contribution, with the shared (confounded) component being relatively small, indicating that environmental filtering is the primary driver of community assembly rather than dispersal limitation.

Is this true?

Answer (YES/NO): YES